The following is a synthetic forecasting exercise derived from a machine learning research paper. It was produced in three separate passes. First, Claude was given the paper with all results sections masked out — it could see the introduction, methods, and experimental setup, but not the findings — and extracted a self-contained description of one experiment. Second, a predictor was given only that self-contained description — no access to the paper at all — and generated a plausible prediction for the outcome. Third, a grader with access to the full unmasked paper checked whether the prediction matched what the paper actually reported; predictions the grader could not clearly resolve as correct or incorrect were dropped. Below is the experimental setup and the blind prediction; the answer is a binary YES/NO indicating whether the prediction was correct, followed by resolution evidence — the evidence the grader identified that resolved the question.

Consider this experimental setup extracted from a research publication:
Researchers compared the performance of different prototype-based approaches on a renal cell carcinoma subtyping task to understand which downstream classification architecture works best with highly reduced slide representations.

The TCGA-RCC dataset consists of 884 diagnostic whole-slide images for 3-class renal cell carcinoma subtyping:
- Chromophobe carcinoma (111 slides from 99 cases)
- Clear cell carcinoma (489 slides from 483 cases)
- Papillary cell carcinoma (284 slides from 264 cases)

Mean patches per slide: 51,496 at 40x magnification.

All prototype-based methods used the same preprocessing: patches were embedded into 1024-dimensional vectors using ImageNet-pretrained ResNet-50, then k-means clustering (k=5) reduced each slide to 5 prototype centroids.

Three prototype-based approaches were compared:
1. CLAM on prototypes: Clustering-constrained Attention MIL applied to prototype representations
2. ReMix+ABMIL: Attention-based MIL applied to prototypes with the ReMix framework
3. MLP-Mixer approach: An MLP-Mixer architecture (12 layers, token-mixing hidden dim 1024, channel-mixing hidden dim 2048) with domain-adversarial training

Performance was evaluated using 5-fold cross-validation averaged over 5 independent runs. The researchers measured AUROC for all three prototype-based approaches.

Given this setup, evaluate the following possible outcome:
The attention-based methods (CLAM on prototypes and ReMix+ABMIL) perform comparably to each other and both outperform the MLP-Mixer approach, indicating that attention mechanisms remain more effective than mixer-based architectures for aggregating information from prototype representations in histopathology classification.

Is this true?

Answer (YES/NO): NO